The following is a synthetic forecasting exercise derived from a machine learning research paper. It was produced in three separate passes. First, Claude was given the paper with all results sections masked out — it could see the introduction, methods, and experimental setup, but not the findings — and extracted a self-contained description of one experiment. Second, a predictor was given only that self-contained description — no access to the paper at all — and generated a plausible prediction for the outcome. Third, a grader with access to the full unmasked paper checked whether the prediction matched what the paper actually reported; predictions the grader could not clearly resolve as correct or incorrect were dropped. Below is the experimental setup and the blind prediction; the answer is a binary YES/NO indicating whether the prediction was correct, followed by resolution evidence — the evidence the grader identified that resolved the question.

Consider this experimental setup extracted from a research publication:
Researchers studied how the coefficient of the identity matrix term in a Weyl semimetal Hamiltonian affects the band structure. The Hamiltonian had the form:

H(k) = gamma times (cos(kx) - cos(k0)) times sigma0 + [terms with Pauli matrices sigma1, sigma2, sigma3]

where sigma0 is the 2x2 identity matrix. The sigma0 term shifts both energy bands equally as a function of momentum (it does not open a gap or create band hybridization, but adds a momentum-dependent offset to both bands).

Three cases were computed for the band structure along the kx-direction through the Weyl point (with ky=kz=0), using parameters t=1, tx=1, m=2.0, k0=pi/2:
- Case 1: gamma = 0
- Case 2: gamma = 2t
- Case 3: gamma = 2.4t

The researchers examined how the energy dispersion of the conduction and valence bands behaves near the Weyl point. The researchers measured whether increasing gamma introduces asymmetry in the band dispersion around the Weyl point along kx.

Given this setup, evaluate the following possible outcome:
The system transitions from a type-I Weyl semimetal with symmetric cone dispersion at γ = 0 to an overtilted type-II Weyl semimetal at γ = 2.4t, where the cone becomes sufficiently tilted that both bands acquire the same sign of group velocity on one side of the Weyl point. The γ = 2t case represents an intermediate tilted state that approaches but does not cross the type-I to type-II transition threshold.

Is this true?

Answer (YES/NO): NO